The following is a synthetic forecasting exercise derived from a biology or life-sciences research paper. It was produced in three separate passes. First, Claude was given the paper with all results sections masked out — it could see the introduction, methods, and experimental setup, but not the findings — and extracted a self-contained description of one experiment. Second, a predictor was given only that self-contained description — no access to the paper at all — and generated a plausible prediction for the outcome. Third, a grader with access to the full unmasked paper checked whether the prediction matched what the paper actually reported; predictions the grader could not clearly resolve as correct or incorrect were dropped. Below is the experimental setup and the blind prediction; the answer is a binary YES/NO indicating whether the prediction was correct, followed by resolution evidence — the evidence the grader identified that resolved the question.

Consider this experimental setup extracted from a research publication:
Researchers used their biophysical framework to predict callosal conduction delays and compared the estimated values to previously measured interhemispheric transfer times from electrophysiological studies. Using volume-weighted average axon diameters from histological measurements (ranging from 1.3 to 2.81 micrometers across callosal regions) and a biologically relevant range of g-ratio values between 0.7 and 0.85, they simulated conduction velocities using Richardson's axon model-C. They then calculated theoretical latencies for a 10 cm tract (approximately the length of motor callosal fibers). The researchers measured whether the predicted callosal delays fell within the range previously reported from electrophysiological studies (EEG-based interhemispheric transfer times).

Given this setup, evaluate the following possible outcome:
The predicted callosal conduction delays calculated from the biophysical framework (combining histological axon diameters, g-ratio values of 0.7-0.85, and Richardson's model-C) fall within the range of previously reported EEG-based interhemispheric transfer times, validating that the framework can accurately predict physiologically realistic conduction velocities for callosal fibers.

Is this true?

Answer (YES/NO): YES